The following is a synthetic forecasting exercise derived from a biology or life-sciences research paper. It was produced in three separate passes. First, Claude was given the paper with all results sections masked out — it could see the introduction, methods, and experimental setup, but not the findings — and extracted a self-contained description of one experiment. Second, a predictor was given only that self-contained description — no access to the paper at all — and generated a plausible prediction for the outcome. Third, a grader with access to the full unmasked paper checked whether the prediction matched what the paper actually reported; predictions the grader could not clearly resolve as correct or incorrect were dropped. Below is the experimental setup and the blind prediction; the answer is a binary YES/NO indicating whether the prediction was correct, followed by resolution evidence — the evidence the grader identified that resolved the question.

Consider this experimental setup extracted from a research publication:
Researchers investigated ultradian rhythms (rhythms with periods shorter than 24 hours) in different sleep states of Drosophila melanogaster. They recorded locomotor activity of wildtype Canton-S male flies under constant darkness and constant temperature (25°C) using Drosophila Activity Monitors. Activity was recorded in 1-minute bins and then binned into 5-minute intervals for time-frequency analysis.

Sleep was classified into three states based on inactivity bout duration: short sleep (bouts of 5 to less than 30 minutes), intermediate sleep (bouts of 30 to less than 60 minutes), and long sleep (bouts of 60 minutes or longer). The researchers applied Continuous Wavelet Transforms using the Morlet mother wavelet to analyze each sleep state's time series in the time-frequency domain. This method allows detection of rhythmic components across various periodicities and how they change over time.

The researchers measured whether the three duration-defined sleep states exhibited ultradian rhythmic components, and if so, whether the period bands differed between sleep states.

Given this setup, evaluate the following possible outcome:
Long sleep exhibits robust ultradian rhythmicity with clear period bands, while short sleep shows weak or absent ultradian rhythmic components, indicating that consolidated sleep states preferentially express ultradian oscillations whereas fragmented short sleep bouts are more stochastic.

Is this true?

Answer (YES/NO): NO